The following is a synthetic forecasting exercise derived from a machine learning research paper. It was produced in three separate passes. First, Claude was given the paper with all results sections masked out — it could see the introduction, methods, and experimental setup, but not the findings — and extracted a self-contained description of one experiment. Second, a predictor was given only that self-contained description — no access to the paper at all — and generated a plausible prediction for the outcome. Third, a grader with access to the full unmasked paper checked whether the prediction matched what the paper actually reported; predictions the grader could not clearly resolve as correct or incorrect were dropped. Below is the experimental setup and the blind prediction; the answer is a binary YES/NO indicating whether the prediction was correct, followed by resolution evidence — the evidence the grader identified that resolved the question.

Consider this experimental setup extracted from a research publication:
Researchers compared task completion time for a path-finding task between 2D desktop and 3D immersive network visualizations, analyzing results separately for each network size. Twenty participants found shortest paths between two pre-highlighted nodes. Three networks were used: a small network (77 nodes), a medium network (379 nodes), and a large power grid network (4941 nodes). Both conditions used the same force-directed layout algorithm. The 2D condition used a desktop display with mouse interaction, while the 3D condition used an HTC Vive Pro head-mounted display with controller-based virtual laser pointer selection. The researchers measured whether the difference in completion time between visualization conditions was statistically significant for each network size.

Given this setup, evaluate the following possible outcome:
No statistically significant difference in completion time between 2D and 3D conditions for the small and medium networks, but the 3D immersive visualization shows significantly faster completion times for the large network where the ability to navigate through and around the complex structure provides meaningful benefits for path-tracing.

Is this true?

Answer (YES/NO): NO